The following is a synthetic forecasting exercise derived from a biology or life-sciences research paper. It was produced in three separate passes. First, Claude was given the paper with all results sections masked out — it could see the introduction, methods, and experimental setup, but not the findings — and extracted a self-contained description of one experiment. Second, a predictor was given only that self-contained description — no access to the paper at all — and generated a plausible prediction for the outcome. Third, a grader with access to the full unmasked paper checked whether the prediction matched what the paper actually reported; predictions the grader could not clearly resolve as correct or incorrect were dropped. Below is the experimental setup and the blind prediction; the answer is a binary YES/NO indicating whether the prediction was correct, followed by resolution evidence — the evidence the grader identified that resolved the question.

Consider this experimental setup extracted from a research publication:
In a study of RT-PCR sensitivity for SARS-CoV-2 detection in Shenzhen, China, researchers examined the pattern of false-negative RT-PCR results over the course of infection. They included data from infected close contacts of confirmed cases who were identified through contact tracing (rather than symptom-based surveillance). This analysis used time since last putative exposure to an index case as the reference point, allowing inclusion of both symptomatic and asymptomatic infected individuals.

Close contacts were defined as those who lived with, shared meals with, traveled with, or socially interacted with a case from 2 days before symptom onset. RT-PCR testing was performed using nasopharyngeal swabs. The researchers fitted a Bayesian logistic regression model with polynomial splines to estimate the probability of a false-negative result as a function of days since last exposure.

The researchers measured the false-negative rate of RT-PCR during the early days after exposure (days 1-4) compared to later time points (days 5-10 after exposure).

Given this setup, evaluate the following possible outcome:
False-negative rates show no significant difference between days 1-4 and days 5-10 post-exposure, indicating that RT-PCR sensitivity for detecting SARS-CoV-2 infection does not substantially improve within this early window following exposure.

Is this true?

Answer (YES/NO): NO